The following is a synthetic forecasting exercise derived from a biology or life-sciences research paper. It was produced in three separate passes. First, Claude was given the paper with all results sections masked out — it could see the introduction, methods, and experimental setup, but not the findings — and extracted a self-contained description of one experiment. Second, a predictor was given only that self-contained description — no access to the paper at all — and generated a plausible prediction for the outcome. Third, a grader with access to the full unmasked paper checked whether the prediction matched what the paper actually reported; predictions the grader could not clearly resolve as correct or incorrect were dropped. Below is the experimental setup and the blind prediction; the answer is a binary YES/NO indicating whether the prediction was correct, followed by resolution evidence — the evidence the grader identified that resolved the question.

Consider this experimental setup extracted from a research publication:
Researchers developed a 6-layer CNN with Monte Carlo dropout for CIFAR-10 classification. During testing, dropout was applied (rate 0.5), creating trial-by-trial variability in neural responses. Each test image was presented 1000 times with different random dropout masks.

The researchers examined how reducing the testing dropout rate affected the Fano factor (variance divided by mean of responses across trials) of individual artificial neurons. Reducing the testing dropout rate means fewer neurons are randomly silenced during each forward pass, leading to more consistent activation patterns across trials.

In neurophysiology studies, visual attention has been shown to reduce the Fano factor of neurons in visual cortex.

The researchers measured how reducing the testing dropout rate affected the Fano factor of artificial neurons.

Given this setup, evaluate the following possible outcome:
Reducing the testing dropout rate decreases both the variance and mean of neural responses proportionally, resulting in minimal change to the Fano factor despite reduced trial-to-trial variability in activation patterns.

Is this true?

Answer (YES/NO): NO